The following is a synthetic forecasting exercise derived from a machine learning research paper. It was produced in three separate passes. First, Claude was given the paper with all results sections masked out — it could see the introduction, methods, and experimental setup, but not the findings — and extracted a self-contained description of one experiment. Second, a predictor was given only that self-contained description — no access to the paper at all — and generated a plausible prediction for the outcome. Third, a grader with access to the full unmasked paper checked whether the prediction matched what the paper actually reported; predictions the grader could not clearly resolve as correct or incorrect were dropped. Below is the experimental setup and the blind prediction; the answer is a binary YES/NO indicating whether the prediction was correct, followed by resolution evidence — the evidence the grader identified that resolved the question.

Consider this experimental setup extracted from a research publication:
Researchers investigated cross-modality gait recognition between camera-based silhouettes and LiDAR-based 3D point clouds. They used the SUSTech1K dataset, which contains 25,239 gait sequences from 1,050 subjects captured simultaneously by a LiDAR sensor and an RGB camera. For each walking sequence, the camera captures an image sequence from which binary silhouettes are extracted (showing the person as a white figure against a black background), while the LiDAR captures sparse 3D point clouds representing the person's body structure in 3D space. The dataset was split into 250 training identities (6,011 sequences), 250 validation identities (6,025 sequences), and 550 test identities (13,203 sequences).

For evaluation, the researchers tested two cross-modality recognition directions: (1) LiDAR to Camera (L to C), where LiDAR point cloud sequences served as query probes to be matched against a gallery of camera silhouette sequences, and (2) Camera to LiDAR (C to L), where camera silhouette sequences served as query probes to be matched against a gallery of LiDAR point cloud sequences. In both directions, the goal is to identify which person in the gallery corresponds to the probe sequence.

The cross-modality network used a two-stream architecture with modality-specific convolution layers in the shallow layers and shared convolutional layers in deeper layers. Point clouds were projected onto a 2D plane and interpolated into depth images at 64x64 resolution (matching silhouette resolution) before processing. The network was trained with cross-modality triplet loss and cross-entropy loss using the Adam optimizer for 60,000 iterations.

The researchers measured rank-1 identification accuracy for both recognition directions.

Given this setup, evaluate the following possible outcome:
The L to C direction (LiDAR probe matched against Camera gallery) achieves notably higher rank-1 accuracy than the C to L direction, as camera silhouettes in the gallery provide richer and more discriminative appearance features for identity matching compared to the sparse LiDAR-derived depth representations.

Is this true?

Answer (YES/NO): NO